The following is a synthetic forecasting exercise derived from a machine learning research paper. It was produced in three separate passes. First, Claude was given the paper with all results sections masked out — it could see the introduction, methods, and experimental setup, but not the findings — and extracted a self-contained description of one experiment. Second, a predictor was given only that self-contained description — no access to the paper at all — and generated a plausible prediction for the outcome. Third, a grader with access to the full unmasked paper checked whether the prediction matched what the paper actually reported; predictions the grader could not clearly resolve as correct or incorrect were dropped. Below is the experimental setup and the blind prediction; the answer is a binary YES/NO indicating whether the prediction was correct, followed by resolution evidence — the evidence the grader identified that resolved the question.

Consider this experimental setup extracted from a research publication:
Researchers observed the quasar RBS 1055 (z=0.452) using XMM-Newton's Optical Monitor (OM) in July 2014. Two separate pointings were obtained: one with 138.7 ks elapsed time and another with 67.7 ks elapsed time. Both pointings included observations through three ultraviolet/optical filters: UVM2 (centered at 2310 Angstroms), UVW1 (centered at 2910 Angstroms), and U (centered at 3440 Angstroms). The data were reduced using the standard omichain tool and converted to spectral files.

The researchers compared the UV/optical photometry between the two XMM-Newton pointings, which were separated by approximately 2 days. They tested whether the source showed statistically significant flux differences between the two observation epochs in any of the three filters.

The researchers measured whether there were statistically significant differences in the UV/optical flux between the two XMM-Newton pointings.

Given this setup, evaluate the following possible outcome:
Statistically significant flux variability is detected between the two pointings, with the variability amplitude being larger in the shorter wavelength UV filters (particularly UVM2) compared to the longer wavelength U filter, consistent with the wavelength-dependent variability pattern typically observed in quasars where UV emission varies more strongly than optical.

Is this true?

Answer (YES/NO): NO